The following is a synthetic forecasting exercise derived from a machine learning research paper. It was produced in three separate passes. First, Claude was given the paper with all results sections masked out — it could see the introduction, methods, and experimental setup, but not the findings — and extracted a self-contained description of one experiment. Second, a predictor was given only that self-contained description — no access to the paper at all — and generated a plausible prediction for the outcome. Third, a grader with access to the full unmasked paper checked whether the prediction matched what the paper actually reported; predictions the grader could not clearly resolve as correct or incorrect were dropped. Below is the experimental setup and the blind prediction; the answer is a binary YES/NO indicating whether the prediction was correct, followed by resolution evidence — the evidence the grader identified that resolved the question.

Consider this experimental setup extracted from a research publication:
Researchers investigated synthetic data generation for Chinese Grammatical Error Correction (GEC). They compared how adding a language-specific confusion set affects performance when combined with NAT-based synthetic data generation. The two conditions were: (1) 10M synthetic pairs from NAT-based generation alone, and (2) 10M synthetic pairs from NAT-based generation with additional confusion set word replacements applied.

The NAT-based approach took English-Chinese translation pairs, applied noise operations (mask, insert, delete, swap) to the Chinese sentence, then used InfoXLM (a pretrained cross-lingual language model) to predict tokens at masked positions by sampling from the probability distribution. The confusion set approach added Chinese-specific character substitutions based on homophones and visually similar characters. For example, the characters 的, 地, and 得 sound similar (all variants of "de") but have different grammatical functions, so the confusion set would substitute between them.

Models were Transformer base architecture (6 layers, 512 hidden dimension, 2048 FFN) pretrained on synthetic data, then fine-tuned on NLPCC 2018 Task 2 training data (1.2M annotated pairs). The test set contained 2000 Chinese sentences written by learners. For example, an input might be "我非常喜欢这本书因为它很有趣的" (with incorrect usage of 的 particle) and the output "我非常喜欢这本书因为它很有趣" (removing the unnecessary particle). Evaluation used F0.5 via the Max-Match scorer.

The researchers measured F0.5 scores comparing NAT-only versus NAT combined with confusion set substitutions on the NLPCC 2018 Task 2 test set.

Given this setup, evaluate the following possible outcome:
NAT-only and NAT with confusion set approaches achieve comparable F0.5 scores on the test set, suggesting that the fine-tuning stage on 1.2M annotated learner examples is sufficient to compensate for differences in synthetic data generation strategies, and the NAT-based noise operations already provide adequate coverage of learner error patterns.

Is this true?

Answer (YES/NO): YES